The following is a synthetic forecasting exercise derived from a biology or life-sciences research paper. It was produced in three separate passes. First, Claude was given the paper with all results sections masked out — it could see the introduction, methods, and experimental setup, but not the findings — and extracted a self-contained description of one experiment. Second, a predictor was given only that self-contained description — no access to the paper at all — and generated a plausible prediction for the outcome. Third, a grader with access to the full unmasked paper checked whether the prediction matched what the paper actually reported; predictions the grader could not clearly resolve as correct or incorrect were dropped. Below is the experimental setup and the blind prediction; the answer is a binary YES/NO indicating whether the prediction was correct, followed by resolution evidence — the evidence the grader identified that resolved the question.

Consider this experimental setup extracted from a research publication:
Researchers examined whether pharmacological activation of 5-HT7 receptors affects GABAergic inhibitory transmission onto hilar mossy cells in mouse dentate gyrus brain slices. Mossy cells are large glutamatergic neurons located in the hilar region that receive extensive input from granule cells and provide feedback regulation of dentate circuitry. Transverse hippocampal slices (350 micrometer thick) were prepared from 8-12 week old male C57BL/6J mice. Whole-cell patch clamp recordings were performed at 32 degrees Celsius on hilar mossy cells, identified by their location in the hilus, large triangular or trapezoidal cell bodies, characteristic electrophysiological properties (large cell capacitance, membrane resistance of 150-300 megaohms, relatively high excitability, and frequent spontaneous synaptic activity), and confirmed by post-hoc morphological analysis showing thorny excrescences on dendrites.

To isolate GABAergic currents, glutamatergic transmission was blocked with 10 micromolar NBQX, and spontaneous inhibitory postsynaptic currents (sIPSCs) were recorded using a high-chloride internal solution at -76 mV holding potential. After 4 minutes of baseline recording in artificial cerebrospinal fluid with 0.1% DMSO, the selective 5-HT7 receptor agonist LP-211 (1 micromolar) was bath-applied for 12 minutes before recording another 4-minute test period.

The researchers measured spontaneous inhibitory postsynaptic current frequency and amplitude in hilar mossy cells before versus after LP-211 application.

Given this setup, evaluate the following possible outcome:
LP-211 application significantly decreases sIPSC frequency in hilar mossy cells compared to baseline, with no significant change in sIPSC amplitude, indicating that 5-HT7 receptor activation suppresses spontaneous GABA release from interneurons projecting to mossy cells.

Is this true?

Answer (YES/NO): NO